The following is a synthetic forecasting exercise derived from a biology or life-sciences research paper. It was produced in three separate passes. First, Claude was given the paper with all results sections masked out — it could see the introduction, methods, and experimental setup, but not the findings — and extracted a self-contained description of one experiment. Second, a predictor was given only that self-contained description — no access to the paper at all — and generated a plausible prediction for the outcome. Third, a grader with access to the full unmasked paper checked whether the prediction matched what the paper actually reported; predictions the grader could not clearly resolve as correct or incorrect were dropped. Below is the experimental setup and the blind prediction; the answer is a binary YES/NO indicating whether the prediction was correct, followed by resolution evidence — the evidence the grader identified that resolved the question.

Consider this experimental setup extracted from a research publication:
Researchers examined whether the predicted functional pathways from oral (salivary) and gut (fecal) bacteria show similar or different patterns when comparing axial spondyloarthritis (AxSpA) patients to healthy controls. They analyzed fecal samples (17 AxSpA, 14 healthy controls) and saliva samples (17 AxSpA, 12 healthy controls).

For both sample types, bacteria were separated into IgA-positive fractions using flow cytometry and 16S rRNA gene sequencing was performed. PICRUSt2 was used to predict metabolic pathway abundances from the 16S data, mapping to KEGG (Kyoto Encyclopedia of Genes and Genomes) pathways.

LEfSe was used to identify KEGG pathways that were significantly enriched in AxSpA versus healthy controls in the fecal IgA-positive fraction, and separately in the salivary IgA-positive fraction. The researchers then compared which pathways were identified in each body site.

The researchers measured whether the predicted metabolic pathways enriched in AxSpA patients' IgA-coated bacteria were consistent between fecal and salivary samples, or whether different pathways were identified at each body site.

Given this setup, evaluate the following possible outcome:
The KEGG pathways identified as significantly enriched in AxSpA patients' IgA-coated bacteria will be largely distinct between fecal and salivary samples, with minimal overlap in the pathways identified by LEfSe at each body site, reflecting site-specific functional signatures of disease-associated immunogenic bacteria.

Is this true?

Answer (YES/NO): YES